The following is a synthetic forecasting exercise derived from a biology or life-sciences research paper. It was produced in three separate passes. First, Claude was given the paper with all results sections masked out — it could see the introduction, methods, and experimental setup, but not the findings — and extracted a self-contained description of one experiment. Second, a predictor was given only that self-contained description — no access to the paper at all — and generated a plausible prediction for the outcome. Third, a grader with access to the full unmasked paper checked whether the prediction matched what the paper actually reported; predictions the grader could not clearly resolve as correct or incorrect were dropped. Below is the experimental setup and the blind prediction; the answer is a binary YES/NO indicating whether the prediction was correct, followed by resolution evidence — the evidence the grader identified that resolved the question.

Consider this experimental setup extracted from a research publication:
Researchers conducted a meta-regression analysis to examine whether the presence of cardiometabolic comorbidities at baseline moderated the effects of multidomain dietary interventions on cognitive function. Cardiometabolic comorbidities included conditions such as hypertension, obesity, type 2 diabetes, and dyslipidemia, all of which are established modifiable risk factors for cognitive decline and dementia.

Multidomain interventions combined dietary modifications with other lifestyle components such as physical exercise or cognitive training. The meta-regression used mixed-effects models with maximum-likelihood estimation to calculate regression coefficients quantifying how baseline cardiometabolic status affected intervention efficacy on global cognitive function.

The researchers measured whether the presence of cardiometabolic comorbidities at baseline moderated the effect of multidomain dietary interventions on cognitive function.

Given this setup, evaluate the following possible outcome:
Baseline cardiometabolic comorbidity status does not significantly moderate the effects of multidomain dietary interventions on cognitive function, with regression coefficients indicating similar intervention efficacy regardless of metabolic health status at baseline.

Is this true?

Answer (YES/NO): NO